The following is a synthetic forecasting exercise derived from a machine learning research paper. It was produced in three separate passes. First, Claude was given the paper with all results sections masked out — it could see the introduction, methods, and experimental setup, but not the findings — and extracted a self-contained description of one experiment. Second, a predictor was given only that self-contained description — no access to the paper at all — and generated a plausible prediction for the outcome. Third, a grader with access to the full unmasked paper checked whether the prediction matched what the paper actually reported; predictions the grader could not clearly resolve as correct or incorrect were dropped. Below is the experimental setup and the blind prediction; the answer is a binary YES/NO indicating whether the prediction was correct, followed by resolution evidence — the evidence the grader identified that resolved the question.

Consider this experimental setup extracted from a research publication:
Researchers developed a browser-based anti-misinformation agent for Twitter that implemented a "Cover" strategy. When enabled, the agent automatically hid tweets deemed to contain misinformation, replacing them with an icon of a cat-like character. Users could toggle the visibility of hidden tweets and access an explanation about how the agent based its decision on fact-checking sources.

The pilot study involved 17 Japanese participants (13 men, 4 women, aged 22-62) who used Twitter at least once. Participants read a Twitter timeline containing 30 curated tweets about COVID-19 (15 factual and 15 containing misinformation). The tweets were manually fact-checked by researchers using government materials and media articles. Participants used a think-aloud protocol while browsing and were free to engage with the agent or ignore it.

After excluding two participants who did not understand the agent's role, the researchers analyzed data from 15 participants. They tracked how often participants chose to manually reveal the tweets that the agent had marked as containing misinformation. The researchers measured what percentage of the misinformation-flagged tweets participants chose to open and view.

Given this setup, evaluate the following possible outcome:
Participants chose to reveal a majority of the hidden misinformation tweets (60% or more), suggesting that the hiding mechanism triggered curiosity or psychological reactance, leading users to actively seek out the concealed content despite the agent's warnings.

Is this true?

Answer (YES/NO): NO